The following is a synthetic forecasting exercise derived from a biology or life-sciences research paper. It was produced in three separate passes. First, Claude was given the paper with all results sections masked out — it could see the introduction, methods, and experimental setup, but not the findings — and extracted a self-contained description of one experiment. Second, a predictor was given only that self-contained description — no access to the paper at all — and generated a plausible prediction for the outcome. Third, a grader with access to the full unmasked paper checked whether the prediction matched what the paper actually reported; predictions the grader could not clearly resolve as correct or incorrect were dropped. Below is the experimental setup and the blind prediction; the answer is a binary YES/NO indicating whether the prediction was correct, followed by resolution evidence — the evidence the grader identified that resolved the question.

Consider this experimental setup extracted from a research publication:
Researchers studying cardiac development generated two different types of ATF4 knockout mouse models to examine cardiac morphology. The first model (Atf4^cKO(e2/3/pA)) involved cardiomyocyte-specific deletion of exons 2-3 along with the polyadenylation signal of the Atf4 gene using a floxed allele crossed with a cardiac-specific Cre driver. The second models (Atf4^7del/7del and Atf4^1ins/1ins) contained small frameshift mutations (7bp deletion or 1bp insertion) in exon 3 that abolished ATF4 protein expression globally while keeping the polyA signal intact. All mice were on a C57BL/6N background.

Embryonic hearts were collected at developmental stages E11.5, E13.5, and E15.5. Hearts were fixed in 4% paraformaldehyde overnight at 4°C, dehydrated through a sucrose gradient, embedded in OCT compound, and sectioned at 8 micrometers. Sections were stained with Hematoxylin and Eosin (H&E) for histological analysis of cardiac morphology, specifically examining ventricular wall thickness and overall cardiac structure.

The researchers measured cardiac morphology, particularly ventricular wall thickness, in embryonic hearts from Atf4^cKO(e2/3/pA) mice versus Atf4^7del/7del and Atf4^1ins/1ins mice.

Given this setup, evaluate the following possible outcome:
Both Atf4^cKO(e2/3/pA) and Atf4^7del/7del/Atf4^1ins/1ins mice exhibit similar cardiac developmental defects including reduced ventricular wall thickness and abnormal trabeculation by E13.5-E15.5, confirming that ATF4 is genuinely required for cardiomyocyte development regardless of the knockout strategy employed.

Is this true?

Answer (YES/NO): NO